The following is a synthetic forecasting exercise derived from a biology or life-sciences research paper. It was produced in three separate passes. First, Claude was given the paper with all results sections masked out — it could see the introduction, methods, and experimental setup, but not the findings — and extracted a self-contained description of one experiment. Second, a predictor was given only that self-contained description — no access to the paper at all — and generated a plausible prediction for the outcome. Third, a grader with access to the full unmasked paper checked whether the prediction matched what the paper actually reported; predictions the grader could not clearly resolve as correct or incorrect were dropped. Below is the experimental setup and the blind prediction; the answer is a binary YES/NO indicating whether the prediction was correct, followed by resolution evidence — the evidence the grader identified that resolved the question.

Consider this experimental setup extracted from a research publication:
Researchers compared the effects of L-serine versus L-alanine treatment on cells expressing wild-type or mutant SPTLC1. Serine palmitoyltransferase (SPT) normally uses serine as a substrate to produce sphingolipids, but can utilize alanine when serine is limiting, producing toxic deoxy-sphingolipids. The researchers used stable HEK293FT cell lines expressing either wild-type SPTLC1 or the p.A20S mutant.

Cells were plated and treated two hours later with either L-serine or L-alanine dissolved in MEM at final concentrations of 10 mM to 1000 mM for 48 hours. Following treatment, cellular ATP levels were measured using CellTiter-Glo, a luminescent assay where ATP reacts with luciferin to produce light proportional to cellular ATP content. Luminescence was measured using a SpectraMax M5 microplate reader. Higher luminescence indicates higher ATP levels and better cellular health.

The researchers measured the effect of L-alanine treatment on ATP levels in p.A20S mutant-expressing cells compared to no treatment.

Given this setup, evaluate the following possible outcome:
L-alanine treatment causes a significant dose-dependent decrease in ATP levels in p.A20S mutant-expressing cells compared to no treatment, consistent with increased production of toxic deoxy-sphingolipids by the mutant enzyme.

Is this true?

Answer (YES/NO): NO